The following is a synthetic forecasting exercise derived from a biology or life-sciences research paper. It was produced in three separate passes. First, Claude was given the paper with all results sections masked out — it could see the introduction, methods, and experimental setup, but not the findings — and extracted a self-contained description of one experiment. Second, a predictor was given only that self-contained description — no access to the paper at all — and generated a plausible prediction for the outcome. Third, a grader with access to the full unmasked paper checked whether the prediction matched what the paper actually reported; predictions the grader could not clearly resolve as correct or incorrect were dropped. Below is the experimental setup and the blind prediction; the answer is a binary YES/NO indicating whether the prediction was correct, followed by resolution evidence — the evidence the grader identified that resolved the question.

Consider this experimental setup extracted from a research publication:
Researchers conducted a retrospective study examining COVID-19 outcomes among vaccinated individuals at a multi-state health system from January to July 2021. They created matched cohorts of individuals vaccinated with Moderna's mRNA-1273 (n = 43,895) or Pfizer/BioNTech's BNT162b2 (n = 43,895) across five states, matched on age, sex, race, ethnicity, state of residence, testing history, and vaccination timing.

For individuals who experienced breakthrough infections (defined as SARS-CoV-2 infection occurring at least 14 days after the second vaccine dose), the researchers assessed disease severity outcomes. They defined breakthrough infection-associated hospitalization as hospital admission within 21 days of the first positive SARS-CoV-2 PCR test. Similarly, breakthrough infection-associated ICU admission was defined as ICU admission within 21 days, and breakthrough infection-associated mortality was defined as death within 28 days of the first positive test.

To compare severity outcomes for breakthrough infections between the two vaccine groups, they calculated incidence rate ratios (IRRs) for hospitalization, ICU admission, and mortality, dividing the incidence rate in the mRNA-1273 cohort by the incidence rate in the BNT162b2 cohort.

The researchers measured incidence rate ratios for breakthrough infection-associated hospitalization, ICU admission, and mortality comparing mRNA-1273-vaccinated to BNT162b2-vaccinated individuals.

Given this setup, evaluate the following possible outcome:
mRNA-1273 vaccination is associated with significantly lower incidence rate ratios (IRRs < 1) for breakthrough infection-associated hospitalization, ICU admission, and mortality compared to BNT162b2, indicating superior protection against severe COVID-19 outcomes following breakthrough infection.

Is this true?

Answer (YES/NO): NO